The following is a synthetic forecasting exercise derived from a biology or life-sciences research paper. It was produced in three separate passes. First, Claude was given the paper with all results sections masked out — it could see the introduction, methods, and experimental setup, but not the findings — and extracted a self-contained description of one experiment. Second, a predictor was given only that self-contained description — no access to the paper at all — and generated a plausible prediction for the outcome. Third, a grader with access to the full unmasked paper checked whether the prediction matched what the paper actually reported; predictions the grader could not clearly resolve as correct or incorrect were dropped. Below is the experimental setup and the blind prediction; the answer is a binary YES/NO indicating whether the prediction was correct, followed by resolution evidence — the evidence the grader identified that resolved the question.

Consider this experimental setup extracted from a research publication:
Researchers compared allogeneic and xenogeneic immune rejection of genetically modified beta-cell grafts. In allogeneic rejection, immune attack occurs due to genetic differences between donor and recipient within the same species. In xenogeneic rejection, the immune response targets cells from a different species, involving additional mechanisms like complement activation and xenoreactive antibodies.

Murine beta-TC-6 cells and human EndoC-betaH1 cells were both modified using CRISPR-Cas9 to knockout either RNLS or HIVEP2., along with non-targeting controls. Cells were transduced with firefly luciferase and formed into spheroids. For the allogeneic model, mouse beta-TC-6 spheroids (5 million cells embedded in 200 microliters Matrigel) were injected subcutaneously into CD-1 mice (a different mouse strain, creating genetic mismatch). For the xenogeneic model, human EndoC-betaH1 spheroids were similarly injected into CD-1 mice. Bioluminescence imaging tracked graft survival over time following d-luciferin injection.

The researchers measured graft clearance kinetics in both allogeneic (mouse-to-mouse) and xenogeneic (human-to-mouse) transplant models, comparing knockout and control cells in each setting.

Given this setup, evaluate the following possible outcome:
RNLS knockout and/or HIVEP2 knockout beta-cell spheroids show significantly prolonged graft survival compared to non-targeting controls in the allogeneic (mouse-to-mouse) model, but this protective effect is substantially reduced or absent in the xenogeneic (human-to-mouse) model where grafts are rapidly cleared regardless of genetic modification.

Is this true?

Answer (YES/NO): NO